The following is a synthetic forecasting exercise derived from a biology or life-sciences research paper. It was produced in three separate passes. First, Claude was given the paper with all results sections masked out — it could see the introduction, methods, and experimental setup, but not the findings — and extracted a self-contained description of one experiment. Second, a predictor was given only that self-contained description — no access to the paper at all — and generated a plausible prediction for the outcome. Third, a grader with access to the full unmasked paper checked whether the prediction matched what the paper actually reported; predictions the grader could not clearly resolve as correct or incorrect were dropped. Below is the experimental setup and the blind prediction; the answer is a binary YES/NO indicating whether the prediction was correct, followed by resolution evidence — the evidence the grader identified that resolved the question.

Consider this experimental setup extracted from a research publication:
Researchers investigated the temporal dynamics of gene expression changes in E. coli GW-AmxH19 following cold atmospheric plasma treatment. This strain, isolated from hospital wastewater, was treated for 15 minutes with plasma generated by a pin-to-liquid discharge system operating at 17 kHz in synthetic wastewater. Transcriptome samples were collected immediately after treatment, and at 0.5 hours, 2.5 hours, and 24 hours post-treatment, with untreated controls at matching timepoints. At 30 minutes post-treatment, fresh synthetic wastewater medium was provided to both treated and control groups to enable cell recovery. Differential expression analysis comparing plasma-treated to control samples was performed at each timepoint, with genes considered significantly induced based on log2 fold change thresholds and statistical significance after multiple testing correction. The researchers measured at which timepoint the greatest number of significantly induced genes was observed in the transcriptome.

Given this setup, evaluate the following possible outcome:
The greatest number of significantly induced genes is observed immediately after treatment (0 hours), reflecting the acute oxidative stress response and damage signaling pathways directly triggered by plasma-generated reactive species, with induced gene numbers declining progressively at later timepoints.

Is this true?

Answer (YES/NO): NO